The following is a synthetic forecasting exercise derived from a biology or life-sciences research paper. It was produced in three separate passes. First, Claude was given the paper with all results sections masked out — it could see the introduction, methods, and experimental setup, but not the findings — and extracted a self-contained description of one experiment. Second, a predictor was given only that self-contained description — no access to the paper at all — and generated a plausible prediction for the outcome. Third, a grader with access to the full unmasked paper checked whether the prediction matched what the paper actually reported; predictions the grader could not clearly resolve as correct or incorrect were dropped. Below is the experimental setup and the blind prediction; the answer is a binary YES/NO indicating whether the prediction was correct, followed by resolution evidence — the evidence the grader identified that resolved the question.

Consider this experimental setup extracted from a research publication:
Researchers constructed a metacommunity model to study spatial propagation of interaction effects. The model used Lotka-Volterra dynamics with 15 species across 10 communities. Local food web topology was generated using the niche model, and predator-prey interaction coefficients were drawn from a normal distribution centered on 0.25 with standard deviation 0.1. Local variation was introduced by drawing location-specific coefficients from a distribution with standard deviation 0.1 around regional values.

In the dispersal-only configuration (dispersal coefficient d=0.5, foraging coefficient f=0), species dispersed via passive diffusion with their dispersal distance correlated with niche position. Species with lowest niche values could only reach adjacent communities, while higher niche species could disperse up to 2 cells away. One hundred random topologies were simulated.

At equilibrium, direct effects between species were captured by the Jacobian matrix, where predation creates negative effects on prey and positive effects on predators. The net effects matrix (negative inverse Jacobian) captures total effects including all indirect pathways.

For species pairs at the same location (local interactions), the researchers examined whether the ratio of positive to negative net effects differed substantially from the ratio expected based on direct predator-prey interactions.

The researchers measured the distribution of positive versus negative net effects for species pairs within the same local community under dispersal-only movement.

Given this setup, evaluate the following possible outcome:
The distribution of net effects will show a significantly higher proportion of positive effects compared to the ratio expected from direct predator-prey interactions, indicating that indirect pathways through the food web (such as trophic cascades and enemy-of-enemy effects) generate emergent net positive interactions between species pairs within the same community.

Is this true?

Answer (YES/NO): NO